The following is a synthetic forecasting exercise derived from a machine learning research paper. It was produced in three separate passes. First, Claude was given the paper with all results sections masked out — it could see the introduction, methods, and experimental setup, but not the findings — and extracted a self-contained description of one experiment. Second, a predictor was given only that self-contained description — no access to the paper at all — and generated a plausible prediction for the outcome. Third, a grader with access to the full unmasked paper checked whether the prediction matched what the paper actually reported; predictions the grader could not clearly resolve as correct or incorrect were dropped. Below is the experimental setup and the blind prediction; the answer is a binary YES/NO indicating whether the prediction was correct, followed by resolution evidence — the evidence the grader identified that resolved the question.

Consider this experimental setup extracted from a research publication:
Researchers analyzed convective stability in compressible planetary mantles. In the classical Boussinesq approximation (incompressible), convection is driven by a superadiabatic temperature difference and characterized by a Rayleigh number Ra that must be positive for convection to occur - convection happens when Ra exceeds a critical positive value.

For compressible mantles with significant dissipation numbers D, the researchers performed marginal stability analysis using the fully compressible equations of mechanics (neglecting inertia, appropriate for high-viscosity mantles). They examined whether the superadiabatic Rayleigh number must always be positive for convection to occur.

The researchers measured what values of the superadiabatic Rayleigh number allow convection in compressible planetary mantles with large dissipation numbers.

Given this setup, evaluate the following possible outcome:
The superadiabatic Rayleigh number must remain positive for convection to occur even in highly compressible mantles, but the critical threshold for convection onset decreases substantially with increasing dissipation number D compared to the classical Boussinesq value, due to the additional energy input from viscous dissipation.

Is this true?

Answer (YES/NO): NO